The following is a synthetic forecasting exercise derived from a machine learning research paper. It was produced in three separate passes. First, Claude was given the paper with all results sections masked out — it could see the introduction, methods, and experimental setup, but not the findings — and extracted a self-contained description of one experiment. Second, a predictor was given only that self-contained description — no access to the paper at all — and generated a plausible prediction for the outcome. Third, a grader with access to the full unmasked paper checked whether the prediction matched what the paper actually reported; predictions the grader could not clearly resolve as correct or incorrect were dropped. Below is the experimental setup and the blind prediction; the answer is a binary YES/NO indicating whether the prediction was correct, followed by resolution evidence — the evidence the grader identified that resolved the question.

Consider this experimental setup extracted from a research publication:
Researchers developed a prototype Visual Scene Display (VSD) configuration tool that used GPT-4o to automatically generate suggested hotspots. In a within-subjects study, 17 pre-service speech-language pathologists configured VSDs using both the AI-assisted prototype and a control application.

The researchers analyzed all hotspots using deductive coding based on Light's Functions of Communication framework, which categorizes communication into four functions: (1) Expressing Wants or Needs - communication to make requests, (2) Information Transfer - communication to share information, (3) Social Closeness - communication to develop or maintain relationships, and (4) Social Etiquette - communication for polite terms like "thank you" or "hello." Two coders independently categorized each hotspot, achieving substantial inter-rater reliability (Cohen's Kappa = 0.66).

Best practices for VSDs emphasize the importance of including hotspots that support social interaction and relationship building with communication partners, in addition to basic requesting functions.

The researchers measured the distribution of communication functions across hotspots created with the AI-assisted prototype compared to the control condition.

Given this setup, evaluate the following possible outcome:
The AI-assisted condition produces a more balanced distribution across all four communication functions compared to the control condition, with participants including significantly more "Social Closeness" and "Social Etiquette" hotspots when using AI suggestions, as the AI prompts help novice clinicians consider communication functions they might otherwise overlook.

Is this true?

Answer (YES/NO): NO